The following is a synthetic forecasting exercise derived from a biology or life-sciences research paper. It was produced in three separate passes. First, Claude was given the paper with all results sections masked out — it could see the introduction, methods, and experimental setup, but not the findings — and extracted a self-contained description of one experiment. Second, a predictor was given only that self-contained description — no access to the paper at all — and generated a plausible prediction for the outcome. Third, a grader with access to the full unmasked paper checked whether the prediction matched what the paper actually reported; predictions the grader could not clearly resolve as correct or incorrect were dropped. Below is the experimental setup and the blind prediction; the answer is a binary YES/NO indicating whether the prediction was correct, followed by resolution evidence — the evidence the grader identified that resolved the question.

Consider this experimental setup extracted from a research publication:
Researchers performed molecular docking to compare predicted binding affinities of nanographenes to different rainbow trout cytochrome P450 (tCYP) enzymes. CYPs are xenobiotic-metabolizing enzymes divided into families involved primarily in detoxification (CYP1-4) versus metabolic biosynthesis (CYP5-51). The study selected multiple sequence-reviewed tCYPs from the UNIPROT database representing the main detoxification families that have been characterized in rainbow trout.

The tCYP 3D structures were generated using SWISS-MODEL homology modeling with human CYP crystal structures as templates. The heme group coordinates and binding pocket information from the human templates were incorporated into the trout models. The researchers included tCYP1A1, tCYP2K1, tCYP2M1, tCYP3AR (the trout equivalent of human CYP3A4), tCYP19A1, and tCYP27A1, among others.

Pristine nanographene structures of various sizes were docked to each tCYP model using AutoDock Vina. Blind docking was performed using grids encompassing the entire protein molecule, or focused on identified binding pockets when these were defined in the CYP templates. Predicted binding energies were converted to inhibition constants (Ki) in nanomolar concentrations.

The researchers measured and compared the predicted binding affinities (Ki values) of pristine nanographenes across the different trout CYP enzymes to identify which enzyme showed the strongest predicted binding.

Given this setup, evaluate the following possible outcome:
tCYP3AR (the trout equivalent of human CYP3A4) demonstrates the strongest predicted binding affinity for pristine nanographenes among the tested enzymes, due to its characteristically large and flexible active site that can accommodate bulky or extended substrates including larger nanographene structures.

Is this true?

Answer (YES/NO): YES